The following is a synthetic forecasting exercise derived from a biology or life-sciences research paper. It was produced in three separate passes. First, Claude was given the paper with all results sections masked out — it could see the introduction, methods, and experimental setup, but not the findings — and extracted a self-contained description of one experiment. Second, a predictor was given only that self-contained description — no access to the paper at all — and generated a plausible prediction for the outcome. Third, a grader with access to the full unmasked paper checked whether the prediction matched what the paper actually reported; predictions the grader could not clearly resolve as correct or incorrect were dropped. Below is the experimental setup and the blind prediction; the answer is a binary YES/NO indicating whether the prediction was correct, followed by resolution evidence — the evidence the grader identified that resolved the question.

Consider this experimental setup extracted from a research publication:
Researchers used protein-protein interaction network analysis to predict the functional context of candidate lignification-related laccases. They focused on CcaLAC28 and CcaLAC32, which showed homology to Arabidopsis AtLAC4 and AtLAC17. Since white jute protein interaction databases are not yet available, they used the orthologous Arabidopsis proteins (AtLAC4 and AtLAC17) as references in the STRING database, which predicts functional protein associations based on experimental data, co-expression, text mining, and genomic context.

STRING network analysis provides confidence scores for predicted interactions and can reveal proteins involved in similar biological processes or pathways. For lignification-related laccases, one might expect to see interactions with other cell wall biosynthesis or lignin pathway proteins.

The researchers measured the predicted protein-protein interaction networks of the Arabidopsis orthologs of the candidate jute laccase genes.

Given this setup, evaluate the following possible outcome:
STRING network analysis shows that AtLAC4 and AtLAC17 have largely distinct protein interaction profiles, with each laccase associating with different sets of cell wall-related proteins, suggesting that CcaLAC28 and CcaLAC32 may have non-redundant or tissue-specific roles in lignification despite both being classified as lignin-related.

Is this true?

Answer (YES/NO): NO